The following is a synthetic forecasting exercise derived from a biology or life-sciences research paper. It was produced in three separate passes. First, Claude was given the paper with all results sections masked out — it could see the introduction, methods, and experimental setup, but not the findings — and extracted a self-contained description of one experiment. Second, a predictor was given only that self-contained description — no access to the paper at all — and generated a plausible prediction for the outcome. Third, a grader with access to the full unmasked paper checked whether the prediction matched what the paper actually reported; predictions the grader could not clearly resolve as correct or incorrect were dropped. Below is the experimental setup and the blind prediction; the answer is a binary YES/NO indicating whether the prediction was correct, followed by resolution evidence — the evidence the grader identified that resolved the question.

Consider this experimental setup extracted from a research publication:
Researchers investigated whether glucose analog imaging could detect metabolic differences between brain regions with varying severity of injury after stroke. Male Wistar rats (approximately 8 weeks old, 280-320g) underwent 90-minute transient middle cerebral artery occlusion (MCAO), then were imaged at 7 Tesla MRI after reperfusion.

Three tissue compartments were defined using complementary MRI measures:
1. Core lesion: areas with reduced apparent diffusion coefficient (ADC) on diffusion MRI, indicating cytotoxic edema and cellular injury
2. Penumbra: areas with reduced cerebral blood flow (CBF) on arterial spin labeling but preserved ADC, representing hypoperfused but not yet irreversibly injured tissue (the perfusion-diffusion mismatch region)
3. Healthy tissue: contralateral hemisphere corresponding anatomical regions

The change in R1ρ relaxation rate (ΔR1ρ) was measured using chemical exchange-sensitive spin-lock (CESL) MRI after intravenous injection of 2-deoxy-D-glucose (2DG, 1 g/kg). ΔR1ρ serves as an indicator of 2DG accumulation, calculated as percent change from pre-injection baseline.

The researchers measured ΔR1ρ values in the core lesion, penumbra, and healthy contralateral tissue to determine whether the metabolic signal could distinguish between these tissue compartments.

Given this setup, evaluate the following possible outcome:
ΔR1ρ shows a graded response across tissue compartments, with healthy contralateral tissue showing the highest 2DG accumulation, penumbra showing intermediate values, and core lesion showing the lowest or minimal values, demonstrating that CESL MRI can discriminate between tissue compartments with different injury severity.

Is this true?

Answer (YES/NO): NO